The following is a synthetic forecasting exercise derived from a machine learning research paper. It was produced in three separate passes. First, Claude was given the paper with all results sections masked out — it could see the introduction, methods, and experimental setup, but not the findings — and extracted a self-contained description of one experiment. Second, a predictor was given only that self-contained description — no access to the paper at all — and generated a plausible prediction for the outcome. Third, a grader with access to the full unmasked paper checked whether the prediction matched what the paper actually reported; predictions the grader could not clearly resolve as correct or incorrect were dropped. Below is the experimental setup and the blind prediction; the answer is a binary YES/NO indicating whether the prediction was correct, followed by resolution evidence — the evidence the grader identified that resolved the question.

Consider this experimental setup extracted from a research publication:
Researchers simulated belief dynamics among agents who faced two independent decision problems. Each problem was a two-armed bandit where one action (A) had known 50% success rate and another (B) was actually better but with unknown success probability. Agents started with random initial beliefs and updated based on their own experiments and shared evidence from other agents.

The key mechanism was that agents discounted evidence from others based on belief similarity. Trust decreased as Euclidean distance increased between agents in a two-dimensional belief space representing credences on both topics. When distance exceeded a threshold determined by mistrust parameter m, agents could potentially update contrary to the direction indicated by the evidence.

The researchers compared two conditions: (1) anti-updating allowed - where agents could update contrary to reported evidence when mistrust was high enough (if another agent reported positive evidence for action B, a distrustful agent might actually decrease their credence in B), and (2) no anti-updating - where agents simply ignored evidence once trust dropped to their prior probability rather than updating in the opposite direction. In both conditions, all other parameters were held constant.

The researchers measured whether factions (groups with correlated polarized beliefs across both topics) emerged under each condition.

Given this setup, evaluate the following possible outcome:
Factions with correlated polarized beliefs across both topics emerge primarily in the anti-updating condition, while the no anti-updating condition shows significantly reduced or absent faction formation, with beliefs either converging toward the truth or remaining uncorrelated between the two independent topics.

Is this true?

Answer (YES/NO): NO